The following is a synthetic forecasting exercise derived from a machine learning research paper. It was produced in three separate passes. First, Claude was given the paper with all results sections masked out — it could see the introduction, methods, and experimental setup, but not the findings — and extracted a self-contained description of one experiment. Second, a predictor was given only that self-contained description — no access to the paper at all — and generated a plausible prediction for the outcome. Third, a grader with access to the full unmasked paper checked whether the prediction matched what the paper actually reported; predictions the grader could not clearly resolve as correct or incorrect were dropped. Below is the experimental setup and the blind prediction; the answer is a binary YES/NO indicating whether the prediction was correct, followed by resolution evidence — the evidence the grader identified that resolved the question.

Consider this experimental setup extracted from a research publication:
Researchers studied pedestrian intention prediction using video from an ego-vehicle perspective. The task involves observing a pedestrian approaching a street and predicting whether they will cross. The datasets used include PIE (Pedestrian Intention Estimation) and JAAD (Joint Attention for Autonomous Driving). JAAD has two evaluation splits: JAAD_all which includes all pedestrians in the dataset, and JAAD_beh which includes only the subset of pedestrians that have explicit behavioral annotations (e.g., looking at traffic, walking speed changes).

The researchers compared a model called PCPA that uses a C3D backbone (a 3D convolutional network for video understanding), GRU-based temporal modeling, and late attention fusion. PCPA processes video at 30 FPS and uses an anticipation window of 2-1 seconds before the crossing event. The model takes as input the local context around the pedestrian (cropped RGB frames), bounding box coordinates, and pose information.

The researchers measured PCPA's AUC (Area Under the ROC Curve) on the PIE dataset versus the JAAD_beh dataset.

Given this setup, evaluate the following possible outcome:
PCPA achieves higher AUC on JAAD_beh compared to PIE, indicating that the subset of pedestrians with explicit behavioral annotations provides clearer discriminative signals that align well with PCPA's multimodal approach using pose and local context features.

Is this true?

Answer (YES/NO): NO